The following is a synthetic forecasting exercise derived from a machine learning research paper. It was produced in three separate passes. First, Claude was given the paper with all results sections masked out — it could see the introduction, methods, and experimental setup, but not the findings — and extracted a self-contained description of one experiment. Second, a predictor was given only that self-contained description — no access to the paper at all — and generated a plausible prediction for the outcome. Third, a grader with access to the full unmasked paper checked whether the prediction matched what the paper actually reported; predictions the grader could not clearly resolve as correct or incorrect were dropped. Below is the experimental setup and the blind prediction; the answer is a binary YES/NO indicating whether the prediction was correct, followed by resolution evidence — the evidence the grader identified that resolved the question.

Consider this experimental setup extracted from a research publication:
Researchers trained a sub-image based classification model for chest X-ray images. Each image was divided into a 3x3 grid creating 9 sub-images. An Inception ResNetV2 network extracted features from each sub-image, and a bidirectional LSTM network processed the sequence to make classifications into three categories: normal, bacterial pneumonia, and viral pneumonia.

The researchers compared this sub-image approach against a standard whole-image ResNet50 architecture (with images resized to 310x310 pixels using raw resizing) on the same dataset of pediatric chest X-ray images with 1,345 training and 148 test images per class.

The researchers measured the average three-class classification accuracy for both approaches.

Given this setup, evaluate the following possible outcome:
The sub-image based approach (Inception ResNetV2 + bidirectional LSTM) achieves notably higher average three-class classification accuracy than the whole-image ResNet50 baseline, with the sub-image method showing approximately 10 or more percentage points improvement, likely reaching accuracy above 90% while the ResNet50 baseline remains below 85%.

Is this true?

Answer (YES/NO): NO